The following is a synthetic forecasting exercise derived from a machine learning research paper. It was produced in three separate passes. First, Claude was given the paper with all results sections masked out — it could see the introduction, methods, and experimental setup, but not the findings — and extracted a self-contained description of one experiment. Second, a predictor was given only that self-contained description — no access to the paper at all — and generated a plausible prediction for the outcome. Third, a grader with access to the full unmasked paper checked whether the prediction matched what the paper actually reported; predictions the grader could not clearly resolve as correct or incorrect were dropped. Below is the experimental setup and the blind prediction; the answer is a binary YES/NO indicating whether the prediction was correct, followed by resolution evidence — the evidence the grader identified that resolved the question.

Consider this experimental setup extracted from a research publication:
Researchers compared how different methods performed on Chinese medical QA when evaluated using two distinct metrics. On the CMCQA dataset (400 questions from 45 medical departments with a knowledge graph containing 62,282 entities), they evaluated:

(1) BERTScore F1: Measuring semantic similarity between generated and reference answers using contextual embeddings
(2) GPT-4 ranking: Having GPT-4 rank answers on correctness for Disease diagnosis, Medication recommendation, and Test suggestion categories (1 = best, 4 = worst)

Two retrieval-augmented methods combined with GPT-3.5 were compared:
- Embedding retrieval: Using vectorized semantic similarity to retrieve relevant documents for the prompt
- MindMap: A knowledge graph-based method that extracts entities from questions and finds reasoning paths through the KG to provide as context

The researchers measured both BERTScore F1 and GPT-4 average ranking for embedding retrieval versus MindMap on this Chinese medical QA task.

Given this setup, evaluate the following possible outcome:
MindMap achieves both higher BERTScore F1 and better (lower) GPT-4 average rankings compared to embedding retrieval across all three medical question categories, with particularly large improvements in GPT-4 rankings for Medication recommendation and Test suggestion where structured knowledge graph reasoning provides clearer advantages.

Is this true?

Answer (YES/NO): NO